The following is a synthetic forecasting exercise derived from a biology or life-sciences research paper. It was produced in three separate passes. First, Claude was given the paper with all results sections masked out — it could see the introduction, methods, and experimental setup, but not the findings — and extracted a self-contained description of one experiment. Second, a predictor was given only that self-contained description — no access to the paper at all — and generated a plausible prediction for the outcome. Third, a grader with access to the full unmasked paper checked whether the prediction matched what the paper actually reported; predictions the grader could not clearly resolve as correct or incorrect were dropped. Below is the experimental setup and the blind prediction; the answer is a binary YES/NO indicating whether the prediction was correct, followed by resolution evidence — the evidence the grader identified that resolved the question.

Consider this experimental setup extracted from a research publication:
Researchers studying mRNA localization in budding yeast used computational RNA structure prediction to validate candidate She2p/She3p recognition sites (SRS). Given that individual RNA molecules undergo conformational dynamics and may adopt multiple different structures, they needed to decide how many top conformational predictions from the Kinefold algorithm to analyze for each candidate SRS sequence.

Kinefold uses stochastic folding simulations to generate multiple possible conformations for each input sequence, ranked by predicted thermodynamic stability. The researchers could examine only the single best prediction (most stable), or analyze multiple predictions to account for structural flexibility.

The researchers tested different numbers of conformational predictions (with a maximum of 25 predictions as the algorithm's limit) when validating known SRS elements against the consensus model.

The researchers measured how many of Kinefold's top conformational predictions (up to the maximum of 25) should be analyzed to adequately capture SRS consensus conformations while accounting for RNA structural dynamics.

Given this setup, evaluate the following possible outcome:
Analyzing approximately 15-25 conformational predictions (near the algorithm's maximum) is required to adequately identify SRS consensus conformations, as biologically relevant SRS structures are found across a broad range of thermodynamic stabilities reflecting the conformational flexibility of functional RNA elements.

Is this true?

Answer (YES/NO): YES